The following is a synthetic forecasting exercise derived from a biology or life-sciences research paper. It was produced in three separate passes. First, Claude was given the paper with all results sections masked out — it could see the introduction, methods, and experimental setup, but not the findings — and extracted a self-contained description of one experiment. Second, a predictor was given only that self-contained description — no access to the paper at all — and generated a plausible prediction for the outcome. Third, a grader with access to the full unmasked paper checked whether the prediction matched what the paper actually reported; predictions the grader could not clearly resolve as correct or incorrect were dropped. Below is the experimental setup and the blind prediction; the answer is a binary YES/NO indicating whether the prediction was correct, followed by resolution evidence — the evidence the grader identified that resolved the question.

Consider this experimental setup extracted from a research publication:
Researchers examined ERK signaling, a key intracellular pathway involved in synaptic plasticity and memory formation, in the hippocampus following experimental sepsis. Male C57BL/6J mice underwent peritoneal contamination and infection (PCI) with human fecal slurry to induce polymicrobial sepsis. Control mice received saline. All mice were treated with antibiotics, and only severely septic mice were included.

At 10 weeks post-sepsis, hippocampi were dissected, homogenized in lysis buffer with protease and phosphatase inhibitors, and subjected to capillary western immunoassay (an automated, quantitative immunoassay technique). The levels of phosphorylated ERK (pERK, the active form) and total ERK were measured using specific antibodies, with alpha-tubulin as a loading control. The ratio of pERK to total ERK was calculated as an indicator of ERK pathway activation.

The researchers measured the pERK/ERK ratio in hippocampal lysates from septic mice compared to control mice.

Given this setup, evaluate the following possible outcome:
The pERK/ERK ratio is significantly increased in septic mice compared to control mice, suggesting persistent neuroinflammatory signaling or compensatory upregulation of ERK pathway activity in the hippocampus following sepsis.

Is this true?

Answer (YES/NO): NO